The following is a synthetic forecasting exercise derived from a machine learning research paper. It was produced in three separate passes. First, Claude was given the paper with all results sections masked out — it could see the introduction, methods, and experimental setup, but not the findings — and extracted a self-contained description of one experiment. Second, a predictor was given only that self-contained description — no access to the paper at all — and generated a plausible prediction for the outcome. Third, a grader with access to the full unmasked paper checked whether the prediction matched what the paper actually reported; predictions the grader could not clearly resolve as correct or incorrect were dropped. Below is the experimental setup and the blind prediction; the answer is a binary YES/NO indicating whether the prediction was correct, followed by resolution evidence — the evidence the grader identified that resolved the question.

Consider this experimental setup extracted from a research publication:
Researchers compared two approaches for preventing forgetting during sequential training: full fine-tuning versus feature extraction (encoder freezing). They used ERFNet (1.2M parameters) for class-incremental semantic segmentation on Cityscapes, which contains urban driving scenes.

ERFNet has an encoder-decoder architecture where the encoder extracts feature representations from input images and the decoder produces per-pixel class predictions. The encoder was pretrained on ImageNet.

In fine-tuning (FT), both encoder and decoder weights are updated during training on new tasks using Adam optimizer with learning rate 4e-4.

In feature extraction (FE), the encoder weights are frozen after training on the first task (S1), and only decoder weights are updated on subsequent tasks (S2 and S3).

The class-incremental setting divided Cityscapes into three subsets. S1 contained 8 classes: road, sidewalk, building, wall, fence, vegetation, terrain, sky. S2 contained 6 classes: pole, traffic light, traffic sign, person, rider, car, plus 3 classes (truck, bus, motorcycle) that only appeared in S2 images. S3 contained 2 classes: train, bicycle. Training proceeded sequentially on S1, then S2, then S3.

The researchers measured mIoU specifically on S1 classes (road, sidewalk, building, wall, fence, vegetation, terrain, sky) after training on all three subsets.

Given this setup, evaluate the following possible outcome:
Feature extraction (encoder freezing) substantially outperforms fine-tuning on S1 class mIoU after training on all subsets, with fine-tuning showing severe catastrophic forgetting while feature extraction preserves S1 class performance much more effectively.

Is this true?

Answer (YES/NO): YES